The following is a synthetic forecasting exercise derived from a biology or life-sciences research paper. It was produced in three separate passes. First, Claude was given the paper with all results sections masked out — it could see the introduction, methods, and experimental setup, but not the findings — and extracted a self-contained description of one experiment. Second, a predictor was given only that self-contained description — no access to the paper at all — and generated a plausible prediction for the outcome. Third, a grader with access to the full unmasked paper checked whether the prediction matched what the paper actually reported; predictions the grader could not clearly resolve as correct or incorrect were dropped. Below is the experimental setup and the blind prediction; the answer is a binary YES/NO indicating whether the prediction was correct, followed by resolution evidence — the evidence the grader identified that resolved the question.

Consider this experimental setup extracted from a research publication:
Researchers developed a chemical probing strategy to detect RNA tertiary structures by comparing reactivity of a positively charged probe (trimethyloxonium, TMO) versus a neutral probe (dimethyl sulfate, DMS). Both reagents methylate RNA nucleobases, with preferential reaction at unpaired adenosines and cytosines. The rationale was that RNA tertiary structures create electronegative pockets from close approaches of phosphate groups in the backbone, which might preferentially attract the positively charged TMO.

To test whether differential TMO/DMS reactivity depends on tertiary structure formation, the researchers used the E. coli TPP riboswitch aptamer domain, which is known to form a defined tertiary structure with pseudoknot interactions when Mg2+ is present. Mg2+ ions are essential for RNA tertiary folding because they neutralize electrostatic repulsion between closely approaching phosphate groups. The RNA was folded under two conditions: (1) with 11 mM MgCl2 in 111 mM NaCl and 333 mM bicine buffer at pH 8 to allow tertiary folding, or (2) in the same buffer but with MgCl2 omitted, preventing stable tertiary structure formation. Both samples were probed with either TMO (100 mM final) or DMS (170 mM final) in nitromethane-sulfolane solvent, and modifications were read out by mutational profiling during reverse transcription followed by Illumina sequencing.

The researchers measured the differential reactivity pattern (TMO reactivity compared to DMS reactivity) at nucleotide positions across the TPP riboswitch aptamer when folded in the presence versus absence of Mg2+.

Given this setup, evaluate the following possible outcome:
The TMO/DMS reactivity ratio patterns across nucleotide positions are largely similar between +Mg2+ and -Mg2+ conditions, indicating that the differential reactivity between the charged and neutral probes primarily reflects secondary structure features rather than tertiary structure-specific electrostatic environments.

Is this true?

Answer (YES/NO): NO